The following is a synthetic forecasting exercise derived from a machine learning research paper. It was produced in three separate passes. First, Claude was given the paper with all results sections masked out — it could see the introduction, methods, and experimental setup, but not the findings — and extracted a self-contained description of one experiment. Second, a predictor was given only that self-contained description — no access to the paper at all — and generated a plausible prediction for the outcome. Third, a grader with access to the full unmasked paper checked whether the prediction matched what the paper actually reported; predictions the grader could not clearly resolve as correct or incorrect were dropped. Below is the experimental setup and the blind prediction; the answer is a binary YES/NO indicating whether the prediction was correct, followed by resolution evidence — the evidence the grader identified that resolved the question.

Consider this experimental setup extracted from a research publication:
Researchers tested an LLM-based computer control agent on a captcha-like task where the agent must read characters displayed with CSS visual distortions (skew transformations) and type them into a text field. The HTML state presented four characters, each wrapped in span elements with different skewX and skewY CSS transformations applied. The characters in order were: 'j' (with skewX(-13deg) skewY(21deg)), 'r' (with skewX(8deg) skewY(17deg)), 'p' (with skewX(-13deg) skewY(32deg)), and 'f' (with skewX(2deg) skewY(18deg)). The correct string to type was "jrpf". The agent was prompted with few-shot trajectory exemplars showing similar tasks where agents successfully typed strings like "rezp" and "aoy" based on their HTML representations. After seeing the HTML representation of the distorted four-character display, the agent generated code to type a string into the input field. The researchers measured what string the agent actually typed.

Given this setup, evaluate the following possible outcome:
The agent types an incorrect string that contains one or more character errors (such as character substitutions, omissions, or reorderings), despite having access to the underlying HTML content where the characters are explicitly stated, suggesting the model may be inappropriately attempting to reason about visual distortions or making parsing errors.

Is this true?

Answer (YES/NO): YES